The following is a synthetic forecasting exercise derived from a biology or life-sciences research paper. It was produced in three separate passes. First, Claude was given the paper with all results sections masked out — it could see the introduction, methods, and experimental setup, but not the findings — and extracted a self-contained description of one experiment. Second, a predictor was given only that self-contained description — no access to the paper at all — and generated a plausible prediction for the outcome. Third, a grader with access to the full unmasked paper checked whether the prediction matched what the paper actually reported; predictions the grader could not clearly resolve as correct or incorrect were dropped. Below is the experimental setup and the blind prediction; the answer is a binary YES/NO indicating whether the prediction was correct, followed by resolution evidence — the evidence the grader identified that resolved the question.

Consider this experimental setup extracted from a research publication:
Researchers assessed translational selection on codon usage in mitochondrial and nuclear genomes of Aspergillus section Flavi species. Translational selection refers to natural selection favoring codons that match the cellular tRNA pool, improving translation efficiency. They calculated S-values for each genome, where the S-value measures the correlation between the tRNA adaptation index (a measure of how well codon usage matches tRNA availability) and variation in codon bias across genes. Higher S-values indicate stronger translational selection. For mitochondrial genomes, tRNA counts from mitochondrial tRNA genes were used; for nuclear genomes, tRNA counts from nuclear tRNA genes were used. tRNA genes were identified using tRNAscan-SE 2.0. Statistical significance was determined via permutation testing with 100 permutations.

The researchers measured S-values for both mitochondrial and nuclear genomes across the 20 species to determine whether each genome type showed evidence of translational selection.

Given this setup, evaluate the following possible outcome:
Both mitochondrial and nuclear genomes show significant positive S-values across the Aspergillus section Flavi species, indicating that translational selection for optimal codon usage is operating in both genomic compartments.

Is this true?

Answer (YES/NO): NO